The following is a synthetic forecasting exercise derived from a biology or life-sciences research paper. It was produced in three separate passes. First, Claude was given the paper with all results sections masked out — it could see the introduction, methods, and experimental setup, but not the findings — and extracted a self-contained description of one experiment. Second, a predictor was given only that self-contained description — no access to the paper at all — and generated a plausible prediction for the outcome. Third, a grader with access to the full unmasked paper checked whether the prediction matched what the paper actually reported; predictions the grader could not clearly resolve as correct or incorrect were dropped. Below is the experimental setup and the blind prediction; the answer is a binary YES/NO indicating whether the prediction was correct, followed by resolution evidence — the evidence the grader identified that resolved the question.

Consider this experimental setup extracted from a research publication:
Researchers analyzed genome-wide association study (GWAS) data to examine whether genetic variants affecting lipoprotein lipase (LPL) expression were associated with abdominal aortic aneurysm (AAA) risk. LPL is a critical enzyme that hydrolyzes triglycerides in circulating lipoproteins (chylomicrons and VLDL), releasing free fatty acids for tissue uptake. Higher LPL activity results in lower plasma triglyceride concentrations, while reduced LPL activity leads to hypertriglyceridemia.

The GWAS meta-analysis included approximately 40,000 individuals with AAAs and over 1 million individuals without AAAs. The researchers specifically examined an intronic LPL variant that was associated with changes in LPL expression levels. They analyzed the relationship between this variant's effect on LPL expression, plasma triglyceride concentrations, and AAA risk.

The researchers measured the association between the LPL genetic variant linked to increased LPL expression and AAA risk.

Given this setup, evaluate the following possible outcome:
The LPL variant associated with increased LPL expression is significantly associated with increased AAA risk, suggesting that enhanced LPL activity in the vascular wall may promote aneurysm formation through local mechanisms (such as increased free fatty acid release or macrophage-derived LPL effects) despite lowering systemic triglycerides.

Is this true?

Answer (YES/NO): NO